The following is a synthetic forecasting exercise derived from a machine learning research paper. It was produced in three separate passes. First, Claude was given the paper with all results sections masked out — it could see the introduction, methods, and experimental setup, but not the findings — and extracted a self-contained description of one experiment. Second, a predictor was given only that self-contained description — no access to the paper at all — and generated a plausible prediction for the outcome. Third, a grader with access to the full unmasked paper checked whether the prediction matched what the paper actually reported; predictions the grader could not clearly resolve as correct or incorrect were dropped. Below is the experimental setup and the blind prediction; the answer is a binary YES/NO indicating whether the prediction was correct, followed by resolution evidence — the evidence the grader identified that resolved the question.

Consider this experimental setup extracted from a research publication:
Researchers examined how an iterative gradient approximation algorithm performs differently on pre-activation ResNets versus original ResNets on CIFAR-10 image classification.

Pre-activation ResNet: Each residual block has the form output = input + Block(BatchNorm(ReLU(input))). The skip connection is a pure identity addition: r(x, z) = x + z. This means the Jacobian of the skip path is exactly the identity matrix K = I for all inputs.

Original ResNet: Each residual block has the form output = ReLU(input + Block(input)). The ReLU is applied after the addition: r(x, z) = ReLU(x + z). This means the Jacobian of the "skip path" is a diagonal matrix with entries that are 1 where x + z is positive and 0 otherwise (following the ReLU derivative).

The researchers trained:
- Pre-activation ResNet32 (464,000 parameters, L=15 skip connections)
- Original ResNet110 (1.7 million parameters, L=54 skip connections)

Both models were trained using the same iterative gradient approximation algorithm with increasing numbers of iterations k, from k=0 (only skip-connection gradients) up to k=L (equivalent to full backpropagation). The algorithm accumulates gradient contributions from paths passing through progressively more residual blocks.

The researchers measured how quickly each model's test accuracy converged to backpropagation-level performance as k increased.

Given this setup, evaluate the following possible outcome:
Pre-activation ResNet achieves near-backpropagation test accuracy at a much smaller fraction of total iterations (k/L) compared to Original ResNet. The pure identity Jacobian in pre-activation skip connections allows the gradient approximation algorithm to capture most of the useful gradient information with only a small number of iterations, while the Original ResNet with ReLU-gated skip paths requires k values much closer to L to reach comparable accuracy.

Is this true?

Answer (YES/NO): NO